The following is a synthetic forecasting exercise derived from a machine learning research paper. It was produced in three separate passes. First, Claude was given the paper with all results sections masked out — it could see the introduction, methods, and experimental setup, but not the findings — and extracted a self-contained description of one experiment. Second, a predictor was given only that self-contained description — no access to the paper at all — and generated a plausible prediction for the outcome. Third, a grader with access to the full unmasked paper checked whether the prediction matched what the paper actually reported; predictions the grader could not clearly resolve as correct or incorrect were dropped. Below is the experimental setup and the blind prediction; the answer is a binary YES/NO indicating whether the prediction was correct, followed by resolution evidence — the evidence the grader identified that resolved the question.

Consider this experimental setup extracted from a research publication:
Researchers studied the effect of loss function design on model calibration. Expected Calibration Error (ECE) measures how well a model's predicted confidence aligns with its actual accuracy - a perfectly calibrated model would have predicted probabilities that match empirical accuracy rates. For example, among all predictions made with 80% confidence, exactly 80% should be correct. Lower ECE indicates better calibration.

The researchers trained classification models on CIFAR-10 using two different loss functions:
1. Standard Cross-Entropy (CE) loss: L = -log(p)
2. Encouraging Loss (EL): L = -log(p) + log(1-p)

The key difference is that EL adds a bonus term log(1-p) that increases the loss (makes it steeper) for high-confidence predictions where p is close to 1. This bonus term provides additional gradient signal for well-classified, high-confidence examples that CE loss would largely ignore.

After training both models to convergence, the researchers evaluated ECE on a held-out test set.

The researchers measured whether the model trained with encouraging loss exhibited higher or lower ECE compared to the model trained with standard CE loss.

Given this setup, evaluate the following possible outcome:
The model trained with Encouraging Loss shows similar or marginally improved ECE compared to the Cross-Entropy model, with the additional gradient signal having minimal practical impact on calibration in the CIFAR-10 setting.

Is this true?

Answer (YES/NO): NO